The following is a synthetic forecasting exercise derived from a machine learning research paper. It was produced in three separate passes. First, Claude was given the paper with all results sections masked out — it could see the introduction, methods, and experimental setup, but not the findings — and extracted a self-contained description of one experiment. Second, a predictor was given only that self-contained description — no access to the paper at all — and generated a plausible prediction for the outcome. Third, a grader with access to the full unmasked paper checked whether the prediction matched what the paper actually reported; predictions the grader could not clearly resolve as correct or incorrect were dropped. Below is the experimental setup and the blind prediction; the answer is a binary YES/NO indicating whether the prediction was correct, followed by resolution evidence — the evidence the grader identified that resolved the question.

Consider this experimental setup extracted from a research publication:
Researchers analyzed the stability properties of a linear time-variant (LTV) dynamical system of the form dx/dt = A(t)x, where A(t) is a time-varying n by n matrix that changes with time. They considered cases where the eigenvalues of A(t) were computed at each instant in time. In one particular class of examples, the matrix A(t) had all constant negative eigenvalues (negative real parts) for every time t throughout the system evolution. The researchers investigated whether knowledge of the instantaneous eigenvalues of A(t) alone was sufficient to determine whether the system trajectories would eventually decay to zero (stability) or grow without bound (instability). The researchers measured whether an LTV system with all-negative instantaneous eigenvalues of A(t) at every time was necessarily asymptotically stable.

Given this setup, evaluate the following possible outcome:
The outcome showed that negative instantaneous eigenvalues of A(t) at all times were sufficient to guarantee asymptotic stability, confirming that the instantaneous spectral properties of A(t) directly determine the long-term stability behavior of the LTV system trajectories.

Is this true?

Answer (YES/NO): NO